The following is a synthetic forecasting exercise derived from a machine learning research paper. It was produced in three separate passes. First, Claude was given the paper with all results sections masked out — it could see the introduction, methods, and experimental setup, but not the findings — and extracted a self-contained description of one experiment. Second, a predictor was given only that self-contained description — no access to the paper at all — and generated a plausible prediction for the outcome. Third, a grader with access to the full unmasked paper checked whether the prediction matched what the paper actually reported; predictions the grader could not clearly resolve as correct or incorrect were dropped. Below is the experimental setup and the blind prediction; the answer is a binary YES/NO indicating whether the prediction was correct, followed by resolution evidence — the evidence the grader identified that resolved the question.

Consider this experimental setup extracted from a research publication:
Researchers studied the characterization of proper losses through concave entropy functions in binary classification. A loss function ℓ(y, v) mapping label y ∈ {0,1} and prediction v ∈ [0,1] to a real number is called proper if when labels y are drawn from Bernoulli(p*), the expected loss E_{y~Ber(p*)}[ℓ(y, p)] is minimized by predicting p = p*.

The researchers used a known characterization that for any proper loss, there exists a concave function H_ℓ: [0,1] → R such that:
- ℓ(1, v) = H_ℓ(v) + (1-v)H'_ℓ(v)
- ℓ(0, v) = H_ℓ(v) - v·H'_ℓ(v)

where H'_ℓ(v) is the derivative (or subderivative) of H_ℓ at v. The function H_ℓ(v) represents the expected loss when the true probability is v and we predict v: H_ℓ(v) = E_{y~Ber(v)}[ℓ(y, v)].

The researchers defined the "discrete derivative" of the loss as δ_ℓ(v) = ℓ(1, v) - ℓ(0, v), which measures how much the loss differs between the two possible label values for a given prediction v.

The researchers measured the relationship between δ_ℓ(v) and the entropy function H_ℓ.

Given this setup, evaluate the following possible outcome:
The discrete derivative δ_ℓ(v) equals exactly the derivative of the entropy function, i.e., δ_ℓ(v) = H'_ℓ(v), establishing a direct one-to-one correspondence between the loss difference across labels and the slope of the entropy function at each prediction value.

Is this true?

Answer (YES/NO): YES